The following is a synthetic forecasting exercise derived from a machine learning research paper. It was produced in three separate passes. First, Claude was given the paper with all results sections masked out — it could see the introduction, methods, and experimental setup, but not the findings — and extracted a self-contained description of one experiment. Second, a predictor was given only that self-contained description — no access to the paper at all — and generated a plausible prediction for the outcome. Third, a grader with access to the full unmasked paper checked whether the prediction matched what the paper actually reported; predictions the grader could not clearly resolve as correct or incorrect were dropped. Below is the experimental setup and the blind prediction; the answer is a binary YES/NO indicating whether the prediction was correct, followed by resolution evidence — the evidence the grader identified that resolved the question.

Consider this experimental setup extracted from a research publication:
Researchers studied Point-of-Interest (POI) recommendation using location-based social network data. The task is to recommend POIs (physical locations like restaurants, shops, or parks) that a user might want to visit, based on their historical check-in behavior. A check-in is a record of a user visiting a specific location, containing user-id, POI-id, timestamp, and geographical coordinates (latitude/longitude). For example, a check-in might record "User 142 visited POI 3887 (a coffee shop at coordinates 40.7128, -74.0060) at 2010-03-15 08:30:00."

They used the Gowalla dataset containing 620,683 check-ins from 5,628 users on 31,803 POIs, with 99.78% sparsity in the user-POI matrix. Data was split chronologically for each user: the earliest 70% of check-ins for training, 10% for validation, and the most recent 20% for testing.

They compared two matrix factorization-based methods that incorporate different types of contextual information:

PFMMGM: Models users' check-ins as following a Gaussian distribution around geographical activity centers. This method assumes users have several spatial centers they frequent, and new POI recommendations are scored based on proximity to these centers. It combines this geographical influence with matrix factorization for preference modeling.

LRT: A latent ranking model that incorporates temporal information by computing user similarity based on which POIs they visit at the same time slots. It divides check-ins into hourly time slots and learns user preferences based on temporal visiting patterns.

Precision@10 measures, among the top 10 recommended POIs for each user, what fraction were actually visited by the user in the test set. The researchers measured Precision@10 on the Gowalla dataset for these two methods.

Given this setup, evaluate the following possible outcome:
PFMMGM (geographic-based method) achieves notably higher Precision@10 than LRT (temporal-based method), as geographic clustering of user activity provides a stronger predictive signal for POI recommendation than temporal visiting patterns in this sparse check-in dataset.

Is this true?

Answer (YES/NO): NO